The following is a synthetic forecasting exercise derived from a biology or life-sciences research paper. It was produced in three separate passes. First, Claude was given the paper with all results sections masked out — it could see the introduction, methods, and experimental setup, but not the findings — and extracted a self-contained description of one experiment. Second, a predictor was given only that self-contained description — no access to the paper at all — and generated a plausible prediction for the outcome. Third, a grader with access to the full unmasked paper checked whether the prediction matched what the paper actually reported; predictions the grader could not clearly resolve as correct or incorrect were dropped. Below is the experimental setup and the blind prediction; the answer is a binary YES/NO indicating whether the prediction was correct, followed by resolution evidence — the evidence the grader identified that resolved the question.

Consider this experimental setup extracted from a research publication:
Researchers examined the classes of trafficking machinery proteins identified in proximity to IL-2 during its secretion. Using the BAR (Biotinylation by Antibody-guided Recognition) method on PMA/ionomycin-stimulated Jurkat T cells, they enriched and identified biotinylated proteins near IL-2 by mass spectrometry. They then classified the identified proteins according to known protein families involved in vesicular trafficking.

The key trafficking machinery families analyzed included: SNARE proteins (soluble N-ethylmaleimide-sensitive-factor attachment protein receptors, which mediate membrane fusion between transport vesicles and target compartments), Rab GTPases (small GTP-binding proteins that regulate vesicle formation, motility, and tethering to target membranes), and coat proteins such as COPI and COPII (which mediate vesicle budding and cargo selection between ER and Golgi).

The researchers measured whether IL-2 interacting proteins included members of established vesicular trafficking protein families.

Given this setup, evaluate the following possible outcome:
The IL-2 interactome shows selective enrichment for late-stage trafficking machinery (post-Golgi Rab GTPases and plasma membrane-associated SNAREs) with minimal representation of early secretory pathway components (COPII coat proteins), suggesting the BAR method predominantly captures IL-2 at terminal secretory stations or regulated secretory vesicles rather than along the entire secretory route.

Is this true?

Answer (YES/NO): NO